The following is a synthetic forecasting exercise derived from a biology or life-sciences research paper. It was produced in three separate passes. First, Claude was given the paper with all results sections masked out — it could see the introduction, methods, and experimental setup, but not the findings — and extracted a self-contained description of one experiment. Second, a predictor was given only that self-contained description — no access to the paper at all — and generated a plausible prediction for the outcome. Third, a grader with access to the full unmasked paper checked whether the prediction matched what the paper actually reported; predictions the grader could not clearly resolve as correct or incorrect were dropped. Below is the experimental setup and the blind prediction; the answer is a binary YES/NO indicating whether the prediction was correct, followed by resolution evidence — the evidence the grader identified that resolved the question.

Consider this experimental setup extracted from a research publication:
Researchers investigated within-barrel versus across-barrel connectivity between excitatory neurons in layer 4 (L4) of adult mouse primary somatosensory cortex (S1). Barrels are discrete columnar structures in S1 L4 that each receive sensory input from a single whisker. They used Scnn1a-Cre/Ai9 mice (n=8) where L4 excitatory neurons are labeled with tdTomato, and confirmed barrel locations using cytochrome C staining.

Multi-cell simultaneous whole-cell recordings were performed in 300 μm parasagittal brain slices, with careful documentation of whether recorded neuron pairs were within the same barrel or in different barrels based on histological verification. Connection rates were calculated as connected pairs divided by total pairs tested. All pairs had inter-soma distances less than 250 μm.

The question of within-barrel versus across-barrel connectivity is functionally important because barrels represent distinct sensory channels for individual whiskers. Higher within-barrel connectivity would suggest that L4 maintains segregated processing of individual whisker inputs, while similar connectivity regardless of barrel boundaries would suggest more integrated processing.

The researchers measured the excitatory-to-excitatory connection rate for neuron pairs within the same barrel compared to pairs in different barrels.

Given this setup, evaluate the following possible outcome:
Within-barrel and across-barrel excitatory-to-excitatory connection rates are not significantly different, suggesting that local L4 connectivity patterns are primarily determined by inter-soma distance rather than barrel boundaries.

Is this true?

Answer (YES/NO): YES